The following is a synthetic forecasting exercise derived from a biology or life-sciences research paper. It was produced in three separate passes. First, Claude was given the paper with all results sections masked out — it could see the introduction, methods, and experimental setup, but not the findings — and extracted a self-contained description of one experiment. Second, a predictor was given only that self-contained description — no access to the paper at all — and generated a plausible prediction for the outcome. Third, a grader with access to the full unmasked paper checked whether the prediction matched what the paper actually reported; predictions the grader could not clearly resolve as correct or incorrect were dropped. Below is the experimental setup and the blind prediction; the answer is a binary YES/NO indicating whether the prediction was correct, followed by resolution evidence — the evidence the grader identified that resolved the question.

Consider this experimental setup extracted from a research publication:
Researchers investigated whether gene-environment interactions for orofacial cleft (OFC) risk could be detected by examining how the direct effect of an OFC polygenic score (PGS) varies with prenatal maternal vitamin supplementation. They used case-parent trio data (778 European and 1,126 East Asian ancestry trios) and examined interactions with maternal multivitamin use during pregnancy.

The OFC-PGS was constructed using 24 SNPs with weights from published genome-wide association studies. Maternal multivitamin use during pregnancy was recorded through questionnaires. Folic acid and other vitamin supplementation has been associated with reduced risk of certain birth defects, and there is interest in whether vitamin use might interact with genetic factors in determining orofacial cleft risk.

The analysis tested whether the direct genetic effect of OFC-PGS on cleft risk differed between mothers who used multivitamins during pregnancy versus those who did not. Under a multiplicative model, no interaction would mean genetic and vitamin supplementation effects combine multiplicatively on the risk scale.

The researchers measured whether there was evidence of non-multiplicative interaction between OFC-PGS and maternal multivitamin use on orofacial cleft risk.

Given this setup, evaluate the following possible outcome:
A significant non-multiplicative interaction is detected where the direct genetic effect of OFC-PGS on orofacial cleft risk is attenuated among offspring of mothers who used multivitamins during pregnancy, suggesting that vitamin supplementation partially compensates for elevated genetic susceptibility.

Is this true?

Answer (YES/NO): NO